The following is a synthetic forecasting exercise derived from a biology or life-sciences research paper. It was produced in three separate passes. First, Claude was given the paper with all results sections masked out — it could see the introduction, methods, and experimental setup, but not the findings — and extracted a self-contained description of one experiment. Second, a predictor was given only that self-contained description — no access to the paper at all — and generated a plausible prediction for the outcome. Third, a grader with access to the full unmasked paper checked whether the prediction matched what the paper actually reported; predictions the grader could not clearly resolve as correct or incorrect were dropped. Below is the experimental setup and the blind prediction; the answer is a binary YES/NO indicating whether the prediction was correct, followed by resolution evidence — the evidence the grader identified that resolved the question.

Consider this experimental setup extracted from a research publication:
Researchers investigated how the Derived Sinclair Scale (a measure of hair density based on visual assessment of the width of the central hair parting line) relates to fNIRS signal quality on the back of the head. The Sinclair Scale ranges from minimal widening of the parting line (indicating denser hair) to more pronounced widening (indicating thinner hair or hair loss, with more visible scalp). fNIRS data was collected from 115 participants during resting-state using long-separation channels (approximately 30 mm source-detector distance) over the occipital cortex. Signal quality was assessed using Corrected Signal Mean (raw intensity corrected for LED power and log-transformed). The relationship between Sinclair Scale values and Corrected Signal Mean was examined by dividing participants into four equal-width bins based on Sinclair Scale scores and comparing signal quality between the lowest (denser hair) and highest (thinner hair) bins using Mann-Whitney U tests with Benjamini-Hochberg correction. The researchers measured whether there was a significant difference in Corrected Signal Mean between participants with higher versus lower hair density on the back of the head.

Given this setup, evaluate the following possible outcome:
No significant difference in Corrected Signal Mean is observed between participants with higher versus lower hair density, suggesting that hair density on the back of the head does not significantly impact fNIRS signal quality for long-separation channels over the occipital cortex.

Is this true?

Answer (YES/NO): NO